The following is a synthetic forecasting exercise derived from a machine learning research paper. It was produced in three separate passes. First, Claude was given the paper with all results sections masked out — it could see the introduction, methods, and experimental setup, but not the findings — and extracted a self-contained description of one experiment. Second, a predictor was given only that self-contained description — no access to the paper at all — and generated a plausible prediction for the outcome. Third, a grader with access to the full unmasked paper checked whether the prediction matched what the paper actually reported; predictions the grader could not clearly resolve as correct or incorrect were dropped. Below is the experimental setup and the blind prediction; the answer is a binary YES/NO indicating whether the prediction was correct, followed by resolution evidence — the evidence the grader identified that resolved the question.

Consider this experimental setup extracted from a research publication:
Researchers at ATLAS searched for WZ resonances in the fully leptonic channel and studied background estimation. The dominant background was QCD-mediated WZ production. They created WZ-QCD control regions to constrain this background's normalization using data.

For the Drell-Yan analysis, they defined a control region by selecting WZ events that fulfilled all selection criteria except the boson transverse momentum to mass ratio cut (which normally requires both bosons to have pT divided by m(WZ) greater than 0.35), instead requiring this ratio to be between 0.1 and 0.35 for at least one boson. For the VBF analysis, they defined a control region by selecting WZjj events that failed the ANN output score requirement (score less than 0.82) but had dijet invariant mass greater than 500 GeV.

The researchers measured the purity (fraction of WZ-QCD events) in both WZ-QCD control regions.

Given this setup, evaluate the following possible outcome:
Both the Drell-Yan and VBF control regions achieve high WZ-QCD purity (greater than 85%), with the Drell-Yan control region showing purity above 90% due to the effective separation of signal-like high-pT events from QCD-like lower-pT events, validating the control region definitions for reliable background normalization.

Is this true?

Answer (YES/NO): NO